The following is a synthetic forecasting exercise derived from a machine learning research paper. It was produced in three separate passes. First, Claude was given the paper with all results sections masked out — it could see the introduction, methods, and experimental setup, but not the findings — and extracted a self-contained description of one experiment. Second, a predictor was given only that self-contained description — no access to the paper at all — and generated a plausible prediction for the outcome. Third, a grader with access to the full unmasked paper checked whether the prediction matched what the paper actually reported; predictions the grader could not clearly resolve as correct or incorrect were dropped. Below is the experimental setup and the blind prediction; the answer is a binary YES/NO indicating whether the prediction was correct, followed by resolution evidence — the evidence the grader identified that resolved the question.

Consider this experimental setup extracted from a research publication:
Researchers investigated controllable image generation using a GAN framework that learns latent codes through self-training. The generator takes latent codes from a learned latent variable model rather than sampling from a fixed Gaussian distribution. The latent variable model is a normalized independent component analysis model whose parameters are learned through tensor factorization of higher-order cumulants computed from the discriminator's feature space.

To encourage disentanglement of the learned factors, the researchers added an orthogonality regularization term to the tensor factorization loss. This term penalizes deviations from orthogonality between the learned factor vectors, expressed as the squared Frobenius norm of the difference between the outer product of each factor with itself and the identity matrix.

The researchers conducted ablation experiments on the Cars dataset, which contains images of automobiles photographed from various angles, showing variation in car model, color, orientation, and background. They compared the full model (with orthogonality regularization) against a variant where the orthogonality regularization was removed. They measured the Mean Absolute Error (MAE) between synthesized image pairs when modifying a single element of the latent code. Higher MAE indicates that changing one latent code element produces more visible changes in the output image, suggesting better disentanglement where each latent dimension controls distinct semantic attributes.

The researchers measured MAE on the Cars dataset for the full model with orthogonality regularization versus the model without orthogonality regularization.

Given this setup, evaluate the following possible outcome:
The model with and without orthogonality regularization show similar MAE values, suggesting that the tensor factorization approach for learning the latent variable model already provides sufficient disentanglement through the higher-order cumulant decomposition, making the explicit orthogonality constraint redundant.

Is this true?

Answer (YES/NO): NO